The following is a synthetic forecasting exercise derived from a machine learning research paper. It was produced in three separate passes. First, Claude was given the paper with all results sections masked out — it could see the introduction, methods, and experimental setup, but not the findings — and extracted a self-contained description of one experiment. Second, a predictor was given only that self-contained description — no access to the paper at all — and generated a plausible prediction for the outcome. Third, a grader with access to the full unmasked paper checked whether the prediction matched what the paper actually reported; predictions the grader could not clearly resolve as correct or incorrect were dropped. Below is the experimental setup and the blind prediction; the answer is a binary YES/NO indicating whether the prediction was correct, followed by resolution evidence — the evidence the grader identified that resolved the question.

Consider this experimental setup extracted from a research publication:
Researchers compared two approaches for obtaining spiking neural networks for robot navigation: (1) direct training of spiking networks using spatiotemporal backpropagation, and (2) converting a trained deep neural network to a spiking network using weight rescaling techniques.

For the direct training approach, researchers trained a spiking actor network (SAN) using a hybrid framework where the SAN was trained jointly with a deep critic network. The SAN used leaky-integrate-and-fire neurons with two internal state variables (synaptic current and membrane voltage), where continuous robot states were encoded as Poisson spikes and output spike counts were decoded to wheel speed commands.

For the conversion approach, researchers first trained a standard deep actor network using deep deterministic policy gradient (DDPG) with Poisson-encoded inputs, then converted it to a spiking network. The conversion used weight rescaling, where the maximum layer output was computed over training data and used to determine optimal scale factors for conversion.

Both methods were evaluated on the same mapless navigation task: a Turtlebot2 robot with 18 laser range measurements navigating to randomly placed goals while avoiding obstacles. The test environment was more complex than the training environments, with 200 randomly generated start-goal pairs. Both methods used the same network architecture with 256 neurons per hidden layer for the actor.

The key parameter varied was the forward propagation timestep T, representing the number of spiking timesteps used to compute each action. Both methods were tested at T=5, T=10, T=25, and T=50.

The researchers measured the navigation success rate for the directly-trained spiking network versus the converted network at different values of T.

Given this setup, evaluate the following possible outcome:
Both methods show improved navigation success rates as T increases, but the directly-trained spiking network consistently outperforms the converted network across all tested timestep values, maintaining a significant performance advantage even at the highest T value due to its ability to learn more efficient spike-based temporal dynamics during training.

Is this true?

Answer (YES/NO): NO